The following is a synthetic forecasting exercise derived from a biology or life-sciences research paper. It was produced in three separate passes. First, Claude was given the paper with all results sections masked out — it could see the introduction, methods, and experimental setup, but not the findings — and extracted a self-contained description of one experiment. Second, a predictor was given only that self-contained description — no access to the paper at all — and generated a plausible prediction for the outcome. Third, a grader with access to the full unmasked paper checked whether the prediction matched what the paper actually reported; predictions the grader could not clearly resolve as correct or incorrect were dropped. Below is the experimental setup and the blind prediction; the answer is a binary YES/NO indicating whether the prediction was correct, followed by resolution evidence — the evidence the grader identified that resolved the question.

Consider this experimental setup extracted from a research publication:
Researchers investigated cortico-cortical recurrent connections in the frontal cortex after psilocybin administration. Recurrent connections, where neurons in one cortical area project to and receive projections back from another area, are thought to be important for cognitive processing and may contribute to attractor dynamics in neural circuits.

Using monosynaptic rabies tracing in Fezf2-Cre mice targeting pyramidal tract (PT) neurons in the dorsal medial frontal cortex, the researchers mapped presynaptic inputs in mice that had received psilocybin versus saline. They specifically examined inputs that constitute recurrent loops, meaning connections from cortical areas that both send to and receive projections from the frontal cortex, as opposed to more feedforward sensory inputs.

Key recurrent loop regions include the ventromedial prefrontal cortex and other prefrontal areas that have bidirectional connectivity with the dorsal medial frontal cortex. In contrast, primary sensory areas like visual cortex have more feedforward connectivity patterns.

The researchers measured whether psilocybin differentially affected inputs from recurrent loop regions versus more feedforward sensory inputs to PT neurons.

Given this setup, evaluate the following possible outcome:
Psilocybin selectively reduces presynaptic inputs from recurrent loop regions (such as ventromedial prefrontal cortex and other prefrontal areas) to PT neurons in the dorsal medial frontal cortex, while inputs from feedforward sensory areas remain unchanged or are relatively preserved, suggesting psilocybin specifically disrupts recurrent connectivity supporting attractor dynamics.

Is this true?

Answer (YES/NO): NO